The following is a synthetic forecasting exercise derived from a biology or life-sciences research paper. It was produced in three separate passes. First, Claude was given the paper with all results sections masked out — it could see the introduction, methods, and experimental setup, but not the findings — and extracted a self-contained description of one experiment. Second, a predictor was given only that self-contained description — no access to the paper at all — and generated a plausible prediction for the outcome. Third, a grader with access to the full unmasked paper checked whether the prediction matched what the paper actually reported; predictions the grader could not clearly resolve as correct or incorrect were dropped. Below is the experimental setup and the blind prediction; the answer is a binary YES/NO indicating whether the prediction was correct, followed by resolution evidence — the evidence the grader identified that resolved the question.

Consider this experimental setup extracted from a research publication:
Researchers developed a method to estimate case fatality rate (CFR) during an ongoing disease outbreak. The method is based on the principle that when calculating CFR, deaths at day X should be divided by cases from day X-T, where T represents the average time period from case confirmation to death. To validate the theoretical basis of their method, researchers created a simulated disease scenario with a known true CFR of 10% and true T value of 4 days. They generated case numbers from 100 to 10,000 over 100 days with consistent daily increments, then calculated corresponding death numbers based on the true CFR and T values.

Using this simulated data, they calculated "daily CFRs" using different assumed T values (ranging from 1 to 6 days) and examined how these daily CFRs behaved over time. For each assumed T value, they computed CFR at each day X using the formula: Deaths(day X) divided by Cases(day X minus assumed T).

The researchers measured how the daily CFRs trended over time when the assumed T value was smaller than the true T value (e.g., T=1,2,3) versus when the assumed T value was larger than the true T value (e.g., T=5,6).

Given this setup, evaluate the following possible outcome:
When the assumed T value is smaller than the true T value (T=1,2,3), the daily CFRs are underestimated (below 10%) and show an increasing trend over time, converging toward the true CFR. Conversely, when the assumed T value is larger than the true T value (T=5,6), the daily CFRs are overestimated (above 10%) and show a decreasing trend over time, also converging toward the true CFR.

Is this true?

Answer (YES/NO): YES